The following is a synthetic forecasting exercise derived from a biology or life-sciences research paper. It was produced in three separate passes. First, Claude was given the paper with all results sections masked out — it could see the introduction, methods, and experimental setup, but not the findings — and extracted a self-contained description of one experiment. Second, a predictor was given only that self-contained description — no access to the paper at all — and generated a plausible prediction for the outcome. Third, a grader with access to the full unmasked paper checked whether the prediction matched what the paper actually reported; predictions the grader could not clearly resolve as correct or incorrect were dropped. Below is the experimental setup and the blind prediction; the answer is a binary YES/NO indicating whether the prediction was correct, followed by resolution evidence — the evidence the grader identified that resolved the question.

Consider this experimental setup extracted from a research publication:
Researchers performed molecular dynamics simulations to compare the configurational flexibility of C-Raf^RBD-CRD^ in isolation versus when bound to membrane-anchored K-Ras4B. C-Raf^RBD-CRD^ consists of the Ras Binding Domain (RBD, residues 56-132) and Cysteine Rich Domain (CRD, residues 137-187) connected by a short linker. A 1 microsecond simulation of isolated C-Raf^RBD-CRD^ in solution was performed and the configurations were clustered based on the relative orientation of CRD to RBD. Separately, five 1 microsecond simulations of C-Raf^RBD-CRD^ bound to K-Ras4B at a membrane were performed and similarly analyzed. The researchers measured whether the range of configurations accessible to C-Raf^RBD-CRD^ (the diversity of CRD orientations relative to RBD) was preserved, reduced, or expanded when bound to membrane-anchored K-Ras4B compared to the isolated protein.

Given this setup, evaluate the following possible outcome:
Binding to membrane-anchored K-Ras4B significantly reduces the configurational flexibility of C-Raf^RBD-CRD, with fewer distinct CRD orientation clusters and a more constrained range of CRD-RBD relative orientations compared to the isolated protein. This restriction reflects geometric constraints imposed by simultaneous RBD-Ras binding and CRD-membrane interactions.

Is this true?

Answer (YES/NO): NO